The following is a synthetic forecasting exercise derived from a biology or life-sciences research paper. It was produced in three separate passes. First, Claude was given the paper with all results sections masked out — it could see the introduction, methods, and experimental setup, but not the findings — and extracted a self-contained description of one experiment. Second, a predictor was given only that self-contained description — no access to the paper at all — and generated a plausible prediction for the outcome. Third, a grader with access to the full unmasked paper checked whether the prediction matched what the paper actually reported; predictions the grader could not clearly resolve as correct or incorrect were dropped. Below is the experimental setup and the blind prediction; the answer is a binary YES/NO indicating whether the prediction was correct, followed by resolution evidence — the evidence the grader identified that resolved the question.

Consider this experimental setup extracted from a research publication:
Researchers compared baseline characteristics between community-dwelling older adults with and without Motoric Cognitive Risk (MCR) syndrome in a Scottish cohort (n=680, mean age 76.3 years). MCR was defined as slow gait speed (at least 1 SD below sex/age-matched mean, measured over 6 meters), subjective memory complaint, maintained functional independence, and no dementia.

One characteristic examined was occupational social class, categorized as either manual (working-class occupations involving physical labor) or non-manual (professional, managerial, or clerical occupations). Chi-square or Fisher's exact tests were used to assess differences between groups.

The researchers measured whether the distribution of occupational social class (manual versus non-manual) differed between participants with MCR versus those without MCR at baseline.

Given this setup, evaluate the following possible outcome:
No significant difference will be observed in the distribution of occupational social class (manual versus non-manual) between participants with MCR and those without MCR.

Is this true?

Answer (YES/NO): NO